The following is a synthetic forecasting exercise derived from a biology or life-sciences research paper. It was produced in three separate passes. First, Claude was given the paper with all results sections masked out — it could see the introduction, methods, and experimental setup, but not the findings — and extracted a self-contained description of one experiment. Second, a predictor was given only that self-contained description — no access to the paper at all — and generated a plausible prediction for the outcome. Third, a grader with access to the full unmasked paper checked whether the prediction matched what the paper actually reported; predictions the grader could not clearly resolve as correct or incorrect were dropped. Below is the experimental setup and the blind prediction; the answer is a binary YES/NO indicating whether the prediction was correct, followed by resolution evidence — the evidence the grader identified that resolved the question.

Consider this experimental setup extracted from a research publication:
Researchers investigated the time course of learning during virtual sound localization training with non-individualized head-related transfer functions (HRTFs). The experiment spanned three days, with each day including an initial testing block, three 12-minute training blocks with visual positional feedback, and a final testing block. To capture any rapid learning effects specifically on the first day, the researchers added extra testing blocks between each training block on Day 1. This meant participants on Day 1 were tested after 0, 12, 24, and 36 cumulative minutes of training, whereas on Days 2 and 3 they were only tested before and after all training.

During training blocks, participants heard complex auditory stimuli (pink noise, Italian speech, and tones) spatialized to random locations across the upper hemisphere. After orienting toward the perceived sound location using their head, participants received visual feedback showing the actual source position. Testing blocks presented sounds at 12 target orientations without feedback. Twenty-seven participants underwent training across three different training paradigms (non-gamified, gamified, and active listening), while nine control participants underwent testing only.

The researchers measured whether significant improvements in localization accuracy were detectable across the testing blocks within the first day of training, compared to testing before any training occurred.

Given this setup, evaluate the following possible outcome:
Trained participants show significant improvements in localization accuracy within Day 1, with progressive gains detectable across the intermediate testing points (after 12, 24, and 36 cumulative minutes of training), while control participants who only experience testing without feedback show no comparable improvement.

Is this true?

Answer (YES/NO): YES